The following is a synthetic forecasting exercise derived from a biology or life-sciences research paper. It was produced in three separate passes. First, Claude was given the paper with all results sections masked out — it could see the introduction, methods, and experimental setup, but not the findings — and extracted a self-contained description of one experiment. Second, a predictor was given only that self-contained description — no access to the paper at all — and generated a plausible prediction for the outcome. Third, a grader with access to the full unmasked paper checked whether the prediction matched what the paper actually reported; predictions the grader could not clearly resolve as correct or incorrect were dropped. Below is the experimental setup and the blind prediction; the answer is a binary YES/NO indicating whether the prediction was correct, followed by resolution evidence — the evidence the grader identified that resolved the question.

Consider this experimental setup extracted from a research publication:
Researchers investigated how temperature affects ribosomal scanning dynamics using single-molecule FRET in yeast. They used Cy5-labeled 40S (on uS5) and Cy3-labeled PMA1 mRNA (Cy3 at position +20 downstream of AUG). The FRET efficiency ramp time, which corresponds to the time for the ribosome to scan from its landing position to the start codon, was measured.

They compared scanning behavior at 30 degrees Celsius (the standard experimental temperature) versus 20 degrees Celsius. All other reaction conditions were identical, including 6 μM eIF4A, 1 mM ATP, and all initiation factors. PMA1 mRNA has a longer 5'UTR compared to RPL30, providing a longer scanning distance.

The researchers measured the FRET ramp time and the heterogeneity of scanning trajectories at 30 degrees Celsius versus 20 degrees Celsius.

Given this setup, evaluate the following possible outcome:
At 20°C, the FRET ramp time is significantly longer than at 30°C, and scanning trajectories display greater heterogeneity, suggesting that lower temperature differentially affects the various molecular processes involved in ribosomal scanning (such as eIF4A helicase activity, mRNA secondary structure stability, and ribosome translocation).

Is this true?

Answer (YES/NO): YES